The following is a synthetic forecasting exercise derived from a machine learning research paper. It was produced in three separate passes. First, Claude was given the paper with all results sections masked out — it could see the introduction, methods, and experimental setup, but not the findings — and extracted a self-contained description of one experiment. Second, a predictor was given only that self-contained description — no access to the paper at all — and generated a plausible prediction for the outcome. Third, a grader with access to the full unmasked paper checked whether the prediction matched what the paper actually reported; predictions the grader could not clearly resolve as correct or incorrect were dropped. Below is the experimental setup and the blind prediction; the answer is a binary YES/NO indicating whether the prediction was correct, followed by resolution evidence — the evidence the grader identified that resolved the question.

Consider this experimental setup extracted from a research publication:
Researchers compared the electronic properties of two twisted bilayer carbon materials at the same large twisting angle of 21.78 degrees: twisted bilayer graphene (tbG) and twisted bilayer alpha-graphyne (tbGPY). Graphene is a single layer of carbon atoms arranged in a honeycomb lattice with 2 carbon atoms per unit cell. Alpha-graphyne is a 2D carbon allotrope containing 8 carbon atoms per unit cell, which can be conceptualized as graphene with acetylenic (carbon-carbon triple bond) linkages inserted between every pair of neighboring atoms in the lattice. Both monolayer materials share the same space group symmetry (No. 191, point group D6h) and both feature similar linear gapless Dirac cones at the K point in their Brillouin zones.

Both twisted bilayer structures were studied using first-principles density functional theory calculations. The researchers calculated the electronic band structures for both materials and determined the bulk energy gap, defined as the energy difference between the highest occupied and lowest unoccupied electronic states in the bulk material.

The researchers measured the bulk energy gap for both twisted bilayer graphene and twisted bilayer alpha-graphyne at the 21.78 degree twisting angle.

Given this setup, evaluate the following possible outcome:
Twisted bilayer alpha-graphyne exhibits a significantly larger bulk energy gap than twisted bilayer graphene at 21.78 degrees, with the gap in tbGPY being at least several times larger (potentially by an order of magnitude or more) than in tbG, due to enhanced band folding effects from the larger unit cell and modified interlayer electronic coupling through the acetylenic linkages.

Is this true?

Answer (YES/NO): YES